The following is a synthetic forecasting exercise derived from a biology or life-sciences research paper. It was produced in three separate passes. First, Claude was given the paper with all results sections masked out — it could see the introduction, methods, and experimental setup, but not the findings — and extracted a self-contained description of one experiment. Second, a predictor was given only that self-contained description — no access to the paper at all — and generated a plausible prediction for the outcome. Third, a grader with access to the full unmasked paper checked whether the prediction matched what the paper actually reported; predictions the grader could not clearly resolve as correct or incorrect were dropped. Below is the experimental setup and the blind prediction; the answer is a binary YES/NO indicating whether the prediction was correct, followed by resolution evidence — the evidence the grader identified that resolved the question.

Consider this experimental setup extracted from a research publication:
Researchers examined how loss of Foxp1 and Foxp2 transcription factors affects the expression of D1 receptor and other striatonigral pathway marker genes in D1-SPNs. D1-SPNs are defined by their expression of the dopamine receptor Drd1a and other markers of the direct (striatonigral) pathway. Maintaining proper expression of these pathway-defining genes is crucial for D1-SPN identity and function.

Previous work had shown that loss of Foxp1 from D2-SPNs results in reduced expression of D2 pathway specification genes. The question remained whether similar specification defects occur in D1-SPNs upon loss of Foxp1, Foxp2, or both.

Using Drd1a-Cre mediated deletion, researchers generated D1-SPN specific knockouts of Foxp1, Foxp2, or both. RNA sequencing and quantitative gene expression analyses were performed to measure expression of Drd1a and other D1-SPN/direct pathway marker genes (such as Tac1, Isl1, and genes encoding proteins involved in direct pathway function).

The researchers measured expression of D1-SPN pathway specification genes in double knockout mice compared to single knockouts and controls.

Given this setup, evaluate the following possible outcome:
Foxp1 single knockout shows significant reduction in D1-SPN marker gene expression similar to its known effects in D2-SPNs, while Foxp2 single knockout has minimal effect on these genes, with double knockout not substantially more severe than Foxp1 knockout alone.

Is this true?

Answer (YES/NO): NO